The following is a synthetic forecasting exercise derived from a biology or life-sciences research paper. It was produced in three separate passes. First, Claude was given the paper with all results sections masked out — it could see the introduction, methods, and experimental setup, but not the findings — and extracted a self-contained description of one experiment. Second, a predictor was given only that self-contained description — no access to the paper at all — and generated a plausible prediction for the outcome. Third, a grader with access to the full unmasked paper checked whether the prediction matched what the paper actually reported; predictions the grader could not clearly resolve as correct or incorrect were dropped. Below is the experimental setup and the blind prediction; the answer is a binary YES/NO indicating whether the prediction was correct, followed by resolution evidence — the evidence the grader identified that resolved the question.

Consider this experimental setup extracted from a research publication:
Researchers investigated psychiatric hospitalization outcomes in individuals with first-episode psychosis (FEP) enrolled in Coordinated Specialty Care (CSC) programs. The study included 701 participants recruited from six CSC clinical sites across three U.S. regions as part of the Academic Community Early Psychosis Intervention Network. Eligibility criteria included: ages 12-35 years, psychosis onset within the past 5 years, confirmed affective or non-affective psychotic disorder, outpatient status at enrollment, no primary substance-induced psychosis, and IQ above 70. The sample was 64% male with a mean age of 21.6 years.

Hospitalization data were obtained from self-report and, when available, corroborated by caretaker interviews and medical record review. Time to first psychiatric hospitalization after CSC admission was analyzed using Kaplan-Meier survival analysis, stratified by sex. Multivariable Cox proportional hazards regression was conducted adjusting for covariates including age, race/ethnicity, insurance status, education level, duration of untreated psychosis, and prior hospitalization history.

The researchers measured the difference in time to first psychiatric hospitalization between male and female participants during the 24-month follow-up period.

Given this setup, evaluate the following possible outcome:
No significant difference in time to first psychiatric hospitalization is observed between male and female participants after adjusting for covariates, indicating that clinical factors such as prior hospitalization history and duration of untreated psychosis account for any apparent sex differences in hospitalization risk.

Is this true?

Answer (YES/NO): NO